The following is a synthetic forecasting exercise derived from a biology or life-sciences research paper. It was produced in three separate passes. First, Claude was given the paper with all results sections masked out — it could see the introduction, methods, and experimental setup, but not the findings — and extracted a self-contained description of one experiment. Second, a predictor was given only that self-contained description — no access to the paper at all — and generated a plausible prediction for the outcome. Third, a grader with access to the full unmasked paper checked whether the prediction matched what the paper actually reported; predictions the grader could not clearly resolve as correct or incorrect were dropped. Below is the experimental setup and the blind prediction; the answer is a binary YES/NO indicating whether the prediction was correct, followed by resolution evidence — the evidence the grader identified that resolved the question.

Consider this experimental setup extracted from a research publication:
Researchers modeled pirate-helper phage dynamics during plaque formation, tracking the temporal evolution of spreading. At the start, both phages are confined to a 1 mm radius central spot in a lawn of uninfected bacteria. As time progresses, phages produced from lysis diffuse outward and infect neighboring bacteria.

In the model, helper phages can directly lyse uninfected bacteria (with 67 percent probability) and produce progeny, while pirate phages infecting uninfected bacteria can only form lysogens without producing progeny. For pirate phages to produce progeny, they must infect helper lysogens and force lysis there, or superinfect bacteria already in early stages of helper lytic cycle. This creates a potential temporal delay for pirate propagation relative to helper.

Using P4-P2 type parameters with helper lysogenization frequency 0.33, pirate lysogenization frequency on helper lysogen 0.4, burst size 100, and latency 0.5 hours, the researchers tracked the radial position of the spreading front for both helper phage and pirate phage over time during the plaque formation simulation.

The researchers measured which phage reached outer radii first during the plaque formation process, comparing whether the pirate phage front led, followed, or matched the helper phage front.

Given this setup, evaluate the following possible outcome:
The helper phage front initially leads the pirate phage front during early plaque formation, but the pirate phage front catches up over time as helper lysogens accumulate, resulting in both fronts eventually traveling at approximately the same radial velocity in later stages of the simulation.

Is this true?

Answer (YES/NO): NO